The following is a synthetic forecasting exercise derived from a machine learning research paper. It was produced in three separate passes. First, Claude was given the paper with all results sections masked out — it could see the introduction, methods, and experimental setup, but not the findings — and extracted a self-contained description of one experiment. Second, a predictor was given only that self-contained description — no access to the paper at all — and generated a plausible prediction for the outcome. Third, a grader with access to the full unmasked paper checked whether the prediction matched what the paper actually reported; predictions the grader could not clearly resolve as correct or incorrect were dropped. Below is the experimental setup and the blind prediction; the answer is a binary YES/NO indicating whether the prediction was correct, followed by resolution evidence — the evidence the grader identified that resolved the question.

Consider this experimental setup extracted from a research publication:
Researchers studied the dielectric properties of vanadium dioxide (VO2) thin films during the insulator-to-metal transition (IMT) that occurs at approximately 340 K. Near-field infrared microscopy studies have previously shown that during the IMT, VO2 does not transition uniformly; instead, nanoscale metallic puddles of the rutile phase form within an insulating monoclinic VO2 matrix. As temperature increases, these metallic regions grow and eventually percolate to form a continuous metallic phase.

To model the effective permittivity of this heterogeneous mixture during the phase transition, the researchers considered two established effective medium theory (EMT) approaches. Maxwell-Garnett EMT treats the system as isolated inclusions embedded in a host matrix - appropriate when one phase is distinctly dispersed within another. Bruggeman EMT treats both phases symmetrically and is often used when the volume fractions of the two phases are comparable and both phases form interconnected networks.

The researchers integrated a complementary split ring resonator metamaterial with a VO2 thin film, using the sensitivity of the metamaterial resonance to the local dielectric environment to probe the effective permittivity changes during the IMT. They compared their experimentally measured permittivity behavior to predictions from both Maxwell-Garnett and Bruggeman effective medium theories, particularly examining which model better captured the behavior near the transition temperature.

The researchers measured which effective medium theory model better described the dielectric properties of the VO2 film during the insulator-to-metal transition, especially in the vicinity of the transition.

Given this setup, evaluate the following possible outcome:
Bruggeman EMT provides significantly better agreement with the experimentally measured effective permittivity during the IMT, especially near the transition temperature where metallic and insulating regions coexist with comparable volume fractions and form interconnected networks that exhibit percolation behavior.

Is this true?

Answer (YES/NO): NO